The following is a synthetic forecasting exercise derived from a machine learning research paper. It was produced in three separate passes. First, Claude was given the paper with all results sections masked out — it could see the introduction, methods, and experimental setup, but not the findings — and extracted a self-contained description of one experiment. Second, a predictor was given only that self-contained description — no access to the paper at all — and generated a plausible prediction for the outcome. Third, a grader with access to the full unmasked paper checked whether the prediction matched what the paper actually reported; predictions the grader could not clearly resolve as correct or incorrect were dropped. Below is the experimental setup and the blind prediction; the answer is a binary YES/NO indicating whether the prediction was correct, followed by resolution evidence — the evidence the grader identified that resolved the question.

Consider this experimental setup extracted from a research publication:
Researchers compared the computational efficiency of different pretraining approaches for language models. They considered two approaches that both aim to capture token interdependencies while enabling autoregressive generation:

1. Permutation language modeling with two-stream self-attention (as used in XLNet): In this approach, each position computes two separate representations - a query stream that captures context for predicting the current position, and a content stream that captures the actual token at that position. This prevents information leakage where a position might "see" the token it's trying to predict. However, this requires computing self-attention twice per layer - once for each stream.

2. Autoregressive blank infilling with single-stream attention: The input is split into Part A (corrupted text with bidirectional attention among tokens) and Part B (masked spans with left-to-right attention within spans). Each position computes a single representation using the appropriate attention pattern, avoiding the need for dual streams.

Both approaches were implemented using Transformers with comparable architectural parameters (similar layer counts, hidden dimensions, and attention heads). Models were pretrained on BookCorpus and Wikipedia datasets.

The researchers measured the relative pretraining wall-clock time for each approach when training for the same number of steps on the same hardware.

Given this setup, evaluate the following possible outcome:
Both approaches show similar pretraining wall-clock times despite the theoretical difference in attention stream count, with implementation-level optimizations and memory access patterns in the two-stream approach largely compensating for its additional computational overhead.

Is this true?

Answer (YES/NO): NO